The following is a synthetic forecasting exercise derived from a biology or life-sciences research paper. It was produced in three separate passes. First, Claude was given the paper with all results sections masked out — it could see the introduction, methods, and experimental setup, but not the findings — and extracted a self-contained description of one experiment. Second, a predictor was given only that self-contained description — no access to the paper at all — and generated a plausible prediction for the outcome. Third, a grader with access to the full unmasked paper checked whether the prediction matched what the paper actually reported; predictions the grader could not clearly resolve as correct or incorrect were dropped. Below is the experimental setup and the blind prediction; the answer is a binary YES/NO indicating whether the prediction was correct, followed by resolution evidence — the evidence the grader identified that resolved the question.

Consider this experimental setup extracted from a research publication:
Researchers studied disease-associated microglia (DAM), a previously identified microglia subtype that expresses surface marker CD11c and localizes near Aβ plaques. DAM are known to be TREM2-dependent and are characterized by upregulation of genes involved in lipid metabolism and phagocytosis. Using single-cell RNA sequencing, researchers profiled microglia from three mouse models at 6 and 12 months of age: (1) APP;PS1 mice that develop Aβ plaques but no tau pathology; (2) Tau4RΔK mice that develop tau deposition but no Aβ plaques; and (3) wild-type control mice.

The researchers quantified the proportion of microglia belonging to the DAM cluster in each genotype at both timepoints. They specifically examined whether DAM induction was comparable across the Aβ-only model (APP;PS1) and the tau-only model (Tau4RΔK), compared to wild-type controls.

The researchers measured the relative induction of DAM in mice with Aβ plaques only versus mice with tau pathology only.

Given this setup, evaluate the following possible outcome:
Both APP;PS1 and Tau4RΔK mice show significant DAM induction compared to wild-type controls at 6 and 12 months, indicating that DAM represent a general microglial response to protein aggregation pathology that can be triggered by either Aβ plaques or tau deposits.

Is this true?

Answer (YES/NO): NO